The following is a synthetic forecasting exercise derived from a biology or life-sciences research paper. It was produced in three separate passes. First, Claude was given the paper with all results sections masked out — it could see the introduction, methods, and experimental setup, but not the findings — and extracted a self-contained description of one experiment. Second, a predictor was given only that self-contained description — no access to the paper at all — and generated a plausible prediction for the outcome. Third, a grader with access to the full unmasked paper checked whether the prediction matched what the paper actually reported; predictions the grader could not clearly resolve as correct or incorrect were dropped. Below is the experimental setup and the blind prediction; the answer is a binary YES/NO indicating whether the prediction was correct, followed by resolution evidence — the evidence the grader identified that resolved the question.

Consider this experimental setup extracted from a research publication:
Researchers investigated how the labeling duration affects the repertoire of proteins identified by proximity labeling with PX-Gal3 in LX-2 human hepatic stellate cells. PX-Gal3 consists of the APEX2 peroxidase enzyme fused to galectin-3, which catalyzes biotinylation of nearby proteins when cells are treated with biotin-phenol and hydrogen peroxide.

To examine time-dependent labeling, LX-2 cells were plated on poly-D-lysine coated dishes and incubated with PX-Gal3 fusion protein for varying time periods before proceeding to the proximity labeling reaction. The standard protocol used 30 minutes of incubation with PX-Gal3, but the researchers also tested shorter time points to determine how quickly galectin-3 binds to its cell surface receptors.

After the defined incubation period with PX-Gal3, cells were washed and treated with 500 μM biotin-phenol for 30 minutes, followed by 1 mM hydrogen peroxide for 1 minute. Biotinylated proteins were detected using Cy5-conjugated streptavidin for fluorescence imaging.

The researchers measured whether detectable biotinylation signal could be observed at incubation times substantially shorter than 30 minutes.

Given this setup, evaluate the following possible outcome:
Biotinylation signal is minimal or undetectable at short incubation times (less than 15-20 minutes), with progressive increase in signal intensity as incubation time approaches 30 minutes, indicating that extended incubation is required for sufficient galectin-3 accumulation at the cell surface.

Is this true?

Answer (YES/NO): NO